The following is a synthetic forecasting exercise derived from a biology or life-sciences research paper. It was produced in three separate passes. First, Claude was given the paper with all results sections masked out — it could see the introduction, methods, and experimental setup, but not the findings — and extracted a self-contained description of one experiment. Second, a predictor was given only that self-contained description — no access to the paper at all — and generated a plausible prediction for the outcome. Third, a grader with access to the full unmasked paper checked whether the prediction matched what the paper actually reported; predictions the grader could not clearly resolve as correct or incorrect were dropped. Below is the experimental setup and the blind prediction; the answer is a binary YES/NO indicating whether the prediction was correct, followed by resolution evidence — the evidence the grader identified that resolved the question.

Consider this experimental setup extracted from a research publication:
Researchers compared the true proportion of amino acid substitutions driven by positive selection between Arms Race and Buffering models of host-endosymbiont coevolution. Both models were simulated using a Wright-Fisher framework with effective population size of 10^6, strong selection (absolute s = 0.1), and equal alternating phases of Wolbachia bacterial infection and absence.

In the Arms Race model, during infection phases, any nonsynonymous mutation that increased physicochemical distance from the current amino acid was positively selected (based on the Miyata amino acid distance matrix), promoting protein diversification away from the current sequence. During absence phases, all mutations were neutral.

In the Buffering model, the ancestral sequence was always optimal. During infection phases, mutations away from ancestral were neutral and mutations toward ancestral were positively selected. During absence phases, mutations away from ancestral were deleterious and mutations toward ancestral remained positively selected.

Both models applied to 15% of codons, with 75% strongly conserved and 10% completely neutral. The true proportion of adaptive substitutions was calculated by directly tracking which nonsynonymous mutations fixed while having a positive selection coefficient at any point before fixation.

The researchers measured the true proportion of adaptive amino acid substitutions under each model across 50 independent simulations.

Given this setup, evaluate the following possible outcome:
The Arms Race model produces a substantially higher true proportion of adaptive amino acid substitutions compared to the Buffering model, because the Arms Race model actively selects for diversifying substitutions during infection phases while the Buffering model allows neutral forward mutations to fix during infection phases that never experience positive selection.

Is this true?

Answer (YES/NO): YES